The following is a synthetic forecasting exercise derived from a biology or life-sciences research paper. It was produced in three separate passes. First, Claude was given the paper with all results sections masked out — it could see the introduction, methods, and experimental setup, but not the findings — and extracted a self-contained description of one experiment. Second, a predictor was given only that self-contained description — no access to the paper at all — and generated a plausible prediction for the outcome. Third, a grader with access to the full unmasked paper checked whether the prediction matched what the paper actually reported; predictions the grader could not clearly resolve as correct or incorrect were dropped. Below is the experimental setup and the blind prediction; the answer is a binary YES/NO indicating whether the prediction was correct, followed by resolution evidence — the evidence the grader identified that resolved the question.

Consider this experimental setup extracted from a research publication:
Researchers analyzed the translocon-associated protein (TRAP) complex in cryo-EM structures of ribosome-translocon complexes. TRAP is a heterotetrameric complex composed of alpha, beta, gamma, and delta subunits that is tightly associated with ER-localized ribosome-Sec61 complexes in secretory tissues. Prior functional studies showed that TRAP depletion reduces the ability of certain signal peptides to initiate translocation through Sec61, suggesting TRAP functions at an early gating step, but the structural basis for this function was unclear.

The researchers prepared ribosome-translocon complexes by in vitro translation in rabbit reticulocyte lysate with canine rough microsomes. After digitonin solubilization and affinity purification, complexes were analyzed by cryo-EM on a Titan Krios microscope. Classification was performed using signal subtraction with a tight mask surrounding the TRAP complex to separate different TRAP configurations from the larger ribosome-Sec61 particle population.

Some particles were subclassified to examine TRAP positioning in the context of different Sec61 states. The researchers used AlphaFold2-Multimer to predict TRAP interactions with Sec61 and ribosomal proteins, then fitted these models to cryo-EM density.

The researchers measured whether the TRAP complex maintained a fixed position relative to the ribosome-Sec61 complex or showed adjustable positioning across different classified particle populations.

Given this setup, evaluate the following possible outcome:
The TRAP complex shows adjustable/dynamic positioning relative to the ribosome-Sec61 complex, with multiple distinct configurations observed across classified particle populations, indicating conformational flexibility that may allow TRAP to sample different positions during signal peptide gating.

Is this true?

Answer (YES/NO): YES